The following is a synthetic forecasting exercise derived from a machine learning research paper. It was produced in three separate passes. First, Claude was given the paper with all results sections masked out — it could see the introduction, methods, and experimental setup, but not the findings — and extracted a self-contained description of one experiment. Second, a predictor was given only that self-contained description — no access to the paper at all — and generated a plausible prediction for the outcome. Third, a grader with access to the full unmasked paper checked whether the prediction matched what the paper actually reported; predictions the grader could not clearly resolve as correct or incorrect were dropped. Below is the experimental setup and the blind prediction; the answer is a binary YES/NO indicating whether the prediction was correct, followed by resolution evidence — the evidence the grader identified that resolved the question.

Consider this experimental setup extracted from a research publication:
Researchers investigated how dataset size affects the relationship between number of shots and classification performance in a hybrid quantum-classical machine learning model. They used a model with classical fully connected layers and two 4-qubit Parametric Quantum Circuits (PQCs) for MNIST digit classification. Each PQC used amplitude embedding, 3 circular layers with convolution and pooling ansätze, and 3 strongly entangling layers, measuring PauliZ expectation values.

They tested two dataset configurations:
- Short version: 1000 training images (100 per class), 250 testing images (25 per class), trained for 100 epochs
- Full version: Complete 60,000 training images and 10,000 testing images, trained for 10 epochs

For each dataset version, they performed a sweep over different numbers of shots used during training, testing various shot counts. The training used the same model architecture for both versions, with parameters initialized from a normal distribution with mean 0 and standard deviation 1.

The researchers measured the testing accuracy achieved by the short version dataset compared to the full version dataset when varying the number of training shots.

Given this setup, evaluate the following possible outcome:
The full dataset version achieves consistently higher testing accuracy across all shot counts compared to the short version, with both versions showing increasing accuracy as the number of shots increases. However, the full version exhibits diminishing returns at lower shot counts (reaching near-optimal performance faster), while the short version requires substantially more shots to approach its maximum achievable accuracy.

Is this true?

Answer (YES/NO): NO